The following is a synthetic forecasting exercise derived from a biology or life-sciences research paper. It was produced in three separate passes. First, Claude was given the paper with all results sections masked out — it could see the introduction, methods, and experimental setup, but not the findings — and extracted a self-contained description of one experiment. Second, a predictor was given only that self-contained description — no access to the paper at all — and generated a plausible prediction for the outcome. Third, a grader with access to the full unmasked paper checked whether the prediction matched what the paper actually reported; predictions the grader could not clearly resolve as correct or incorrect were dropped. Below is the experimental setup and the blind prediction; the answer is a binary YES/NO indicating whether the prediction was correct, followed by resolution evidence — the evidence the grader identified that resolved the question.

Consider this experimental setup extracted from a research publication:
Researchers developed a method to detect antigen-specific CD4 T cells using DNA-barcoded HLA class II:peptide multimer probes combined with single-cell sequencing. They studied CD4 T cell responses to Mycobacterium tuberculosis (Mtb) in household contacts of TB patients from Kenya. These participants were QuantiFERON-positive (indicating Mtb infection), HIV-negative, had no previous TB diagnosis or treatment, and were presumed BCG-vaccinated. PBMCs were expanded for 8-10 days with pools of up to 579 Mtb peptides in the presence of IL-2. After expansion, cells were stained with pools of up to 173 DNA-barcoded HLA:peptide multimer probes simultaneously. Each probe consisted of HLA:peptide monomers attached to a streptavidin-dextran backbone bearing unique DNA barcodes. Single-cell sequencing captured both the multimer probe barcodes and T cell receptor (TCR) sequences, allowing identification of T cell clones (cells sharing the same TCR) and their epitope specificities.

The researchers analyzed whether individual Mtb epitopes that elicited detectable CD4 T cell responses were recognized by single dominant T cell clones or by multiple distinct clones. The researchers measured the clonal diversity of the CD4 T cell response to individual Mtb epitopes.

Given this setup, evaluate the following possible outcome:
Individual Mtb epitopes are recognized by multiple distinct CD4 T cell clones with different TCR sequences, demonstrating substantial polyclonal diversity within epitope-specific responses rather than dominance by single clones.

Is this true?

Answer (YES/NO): YES